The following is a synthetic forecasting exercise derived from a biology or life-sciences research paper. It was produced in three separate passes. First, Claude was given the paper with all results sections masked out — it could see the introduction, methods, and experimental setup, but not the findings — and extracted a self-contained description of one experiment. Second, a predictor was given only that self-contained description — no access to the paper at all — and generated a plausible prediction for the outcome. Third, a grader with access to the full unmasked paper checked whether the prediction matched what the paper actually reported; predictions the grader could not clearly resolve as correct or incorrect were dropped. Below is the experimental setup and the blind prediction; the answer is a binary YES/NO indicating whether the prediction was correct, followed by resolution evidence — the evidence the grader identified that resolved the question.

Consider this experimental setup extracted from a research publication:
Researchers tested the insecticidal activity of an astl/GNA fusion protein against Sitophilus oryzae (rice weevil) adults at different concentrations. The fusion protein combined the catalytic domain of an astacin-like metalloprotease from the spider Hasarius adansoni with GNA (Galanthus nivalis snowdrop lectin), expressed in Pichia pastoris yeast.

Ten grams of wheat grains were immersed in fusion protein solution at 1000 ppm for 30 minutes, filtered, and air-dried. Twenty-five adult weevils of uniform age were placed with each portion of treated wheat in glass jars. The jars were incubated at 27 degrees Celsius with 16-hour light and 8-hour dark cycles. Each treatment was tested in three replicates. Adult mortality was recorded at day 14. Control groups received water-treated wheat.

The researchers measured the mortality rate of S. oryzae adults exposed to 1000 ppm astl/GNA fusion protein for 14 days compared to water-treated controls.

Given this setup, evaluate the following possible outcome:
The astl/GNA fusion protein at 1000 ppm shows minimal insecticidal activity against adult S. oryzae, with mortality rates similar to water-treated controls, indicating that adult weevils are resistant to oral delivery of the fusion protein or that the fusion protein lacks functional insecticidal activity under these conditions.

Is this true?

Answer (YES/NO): NO